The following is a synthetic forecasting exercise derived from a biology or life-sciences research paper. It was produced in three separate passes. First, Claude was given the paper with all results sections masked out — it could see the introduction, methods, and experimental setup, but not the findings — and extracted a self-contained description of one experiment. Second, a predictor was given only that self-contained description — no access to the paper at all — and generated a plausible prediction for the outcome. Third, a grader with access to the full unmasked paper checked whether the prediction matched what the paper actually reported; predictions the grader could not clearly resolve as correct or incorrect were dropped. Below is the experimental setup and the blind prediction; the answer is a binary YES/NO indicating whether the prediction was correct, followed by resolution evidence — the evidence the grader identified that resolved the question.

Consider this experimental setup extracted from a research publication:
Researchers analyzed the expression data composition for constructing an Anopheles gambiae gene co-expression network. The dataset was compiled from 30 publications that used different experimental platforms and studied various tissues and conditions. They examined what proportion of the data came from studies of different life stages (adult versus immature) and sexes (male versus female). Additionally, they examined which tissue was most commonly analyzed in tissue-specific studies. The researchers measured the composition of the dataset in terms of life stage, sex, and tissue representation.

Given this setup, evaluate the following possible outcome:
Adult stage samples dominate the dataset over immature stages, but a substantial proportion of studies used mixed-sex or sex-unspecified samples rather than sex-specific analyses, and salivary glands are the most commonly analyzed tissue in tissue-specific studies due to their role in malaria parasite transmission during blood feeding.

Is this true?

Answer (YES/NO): NO